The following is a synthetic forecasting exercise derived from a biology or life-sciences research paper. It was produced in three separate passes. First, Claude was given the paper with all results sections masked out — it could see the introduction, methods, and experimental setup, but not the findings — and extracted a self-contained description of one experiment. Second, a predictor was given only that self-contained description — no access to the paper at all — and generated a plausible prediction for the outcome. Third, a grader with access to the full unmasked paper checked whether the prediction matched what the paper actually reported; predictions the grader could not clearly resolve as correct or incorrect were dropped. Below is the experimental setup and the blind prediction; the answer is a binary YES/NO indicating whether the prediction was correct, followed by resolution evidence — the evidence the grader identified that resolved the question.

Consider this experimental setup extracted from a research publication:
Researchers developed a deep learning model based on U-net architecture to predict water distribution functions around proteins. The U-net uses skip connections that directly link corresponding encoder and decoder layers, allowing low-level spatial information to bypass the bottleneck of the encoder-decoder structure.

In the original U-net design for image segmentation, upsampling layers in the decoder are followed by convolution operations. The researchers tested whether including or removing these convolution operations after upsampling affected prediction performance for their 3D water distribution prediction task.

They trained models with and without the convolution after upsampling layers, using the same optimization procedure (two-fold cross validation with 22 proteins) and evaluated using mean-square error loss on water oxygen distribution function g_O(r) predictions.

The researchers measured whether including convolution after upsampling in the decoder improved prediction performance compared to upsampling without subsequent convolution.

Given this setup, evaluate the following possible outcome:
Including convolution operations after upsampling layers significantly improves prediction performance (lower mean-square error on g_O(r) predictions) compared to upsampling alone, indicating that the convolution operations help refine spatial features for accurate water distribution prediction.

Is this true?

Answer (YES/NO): NO